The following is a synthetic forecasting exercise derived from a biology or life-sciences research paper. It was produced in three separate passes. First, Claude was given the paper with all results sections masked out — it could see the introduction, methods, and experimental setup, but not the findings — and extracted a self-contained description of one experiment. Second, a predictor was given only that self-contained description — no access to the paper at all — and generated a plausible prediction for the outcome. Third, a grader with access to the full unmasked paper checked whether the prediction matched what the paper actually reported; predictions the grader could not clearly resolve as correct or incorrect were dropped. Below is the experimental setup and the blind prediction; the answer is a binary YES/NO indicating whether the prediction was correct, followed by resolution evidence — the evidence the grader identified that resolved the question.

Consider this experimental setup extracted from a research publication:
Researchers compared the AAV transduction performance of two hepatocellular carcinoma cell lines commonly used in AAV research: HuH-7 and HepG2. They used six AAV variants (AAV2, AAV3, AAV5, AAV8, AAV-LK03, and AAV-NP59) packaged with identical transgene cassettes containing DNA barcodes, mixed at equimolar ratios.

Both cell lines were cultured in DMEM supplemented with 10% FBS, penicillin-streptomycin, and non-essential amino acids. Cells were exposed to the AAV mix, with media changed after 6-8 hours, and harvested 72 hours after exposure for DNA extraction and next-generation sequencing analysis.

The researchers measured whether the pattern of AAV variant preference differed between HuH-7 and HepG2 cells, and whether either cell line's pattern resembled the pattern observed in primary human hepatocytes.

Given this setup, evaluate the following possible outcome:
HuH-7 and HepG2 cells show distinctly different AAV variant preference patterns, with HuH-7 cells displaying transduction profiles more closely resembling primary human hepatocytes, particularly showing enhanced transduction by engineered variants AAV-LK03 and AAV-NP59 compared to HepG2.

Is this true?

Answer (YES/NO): NO